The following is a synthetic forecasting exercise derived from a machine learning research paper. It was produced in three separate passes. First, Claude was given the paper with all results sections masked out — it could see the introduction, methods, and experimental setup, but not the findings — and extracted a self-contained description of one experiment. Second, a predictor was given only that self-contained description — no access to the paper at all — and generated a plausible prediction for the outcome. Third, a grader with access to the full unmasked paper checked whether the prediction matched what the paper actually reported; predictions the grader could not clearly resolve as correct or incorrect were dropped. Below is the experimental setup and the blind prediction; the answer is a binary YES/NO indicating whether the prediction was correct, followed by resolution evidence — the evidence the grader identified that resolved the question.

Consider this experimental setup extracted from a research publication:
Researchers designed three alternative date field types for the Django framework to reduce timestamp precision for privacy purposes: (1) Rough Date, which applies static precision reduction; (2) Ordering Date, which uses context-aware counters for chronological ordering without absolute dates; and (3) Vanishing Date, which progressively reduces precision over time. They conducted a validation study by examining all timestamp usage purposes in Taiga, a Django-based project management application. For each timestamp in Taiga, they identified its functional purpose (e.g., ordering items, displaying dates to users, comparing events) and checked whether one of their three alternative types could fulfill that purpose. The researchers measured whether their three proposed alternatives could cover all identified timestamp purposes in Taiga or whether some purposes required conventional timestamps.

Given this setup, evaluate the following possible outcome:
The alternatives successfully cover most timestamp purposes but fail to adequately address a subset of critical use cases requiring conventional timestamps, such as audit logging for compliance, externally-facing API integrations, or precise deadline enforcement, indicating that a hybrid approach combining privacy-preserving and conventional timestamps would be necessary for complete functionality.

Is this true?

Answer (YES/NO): NO